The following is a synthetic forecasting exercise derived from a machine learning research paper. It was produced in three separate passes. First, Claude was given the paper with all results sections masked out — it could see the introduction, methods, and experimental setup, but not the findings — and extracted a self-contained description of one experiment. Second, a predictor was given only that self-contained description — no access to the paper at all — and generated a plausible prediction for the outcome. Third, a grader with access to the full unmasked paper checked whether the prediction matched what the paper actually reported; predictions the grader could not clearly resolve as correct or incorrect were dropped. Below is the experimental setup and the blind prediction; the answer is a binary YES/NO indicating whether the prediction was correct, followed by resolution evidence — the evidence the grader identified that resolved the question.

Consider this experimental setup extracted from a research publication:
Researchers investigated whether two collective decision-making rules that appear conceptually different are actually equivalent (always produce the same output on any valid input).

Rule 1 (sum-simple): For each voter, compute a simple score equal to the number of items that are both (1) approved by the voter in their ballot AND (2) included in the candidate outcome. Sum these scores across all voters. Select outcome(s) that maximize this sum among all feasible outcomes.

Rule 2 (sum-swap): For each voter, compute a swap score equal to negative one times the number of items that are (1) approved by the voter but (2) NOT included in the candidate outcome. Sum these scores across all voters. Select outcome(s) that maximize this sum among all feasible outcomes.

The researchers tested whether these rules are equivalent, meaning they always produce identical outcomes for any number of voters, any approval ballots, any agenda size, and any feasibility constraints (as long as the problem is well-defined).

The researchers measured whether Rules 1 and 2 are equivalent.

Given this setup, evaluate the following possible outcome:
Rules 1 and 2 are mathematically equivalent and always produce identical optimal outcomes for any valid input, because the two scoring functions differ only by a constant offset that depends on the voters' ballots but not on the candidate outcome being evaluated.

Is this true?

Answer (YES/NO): YES